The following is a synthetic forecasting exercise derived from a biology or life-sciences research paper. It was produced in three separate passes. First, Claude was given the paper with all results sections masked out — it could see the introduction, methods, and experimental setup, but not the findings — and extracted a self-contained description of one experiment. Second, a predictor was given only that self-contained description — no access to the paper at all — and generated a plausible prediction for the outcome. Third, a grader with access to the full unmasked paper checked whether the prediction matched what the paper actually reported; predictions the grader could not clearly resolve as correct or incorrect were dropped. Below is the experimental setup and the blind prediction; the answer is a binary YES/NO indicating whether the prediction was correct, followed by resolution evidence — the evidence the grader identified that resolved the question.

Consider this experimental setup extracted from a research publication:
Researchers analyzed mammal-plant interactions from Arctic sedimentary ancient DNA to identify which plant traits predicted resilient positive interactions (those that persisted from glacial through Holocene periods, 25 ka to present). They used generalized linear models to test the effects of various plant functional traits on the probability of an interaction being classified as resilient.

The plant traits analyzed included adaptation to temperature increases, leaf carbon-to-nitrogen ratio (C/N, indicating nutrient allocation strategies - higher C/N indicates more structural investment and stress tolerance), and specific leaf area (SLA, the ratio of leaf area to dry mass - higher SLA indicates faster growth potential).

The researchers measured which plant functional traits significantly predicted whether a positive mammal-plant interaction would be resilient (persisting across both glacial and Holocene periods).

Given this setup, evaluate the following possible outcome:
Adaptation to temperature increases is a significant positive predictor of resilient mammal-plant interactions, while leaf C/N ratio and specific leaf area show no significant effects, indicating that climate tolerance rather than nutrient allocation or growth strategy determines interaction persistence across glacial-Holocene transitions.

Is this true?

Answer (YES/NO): NO